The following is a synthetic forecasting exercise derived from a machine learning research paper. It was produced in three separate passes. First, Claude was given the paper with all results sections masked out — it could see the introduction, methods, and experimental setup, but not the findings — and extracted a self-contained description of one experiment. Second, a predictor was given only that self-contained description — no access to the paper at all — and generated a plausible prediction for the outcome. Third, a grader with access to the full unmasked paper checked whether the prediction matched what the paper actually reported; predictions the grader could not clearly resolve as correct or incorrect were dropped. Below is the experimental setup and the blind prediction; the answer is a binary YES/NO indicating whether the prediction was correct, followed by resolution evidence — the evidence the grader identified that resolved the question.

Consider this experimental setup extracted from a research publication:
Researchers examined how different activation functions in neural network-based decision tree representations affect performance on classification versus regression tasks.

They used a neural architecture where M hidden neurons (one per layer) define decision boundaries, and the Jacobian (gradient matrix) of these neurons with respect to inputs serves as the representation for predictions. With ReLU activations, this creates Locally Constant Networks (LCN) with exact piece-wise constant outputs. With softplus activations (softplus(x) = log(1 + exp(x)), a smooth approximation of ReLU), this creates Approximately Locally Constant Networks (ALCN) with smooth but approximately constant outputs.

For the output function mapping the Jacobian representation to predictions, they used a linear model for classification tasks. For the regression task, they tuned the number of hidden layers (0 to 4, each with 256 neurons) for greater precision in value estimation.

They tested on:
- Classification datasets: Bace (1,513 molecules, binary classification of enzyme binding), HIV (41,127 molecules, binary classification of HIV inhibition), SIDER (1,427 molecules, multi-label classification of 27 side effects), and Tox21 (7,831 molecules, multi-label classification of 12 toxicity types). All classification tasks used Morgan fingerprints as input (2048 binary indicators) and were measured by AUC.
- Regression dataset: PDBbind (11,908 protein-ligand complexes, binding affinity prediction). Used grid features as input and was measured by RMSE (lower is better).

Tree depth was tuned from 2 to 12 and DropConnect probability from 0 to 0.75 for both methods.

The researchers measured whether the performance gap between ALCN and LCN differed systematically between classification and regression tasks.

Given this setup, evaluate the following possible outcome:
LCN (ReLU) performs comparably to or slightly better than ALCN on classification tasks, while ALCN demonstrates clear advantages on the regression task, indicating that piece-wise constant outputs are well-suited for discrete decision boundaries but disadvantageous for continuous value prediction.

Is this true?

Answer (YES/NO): NO